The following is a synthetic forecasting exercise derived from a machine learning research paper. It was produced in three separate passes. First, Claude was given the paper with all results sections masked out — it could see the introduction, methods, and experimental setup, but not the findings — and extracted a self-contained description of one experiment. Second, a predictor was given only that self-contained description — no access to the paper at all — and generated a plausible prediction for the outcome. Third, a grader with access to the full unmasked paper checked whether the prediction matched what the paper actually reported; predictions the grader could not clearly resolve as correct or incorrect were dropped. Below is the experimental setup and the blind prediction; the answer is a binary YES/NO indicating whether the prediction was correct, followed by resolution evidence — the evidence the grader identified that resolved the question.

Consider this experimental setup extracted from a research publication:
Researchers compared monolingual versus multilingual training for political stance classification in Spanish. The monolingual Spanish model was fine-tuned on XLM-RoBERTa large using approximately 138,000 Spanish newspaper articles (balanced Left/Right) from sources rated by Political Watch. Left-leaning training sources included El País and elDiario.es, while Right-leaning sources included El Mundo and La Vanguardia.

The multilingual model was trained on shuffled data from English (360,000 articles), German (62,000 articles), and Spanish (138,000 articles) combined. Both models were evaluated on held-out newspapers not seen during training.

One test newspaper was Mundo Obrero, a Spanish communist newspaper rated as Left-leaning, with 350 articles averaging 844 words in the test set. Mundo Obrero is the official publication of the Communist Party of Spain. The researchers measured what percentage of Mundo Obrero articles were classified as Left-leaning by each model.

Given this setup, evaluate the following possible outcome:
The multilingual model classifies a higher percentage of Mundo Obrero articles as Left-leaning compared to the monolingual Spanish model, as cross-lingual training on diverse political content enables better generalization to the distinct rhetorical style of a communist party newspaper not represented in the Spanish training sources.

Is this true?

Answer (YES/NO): YES